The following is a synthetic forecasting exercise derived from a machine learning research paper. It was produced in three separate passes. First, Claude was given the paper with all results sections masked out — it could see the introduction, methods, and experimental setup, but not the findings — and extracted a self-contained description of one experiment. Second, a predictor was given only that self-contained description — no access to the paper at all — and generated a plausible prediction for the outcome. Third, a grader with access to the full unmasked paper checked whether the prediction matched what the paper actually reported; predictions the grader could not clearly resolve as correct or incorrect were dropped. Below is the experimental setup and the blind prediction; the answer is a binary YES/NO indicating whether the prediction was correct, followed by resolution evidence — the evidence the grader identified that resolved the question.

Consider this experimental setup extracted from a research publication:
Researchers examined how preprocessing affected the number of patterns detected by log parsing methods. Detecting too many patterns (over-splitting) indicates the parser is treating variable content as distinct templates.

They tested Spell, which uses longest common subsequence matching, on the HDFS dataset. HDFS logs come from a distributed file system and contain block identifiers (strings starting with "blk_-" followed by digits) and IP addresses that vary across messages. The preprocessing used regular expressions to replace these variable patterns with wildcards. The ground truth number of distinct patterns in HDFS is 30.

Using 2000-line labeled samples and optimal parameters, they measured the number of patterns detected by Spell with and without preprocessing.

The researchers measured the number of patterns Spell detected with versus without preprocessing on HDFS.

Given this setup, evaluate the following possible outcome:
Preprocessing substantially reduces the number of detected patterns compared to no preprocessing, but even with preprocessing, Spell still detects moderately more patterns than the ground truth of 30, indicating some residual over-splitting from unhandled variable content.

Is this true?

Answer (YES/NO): NO